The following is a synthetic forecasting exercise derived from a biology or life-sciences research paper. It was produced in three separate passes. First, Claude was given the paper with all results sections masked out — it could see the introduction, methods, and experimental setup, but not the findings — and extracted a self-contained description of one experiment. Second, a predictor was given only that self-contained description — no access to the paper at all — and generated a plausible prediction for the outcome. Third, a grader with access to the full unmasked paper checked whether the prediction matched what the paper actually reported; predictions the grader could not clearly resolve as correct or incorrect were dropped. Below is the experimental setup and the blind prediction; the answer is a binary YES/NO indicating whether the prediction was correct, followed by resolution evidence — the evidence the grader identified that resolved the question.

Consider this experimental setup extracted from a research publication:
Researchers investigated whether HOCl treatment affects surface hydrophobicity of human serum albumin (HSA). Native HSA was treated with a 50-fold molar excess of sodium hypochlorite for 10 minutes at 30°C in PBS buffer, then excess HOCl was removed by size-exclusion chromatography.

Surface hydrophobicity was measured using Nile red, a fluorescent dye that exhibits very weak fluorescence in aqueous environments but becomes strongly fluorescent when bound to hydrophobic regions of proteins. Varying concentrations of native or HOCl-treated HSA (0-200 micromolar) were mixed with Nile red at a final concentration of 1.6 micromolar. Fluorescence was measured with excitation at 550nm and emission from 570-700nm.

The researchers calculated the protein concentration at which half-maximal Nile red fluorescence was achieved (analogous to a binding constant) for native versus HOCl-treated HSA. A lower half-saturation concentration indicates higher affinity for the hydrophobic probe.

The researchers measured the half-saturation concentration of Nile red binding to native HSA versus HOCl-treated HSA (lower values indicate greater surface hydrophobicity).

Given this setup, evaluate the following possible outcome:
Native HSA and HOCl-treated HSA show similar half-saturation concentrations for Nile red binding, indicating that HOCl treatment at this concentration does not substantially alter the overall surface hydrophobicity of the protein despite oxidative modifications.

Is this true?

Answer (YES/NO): NO